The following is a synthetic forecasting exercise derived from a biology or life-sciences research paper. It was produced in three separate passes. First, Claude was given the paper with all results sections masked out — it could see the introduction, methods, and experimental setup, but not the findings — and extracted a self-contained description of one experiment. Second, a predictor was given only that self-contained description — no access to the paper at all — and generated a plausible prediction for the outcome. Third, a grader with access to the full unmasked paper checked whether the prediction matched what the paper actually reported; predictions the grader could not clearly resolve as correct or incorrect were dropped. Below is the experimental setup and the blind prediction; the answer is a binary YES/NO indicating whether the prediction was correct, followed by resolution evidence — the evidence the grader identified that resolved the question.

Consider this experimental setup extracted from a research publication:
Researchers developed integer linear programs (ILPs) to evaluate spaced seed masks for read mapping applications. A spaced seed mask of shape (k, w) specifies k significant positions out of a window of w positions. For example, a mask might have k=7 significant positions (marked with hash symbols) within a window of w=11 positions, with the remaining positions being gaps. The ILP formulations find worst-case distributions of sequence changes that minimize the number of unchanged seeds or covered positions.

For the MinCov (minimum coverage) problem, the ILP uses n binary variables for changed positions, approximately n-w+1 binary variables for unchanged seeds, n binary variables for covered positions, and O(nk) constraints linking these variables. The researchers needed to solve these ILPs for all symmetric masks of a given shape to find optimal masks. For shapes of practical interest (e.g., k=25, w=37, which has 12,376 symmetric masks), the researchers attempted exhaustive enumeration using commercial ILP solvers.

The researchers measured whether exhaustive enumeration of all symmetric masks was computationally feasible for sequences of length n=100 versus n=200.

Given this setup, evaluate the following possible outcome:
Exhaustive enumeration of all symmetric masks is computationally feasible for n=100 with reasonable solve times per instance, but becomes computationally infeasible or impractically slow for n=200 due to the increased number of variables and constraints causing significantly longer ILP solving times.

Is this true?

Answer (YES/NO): YES